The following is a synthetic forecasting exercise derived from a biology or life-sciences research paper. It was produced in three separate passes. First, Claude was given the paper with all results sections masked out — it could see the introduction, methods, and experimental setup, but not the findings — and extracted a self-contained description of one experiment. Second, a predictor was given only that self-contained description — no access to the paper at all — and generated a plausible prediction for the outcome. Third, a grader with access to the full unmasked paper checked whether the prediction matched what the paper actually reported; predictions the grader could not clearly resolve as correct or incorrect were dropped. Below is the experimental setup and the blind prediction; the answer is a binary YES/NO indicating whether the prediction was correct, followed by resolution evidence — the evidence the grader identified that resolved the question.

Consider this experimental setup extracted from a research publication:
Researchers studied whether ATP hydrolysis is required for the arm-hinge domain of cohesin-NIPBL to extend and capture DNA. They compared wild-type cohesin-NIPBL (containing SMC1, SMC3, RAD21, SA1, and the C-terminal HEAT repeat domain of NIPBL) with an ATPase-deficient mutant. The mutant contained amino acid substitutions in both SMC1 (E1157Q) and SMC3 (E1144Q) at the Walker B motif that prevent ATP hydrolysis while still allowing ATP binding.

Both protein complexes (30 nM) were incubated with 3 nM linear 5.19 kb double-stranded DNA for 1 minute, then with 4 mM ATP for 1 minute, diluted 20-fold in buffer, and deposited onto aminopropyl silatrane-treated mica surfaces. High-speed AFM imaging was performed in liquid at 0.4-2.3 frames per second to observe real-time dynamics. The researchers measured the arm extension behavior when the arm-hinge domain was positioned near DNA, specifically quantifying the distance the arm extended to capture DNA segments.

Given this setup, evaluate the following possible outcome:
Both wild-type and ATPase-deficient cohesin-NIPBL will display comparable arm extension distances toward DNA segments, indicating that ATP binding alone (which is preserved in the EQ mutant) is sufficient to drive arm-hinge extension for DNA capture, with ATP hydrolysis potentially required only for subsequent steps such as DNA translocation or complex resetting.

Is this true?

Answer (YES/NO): YES